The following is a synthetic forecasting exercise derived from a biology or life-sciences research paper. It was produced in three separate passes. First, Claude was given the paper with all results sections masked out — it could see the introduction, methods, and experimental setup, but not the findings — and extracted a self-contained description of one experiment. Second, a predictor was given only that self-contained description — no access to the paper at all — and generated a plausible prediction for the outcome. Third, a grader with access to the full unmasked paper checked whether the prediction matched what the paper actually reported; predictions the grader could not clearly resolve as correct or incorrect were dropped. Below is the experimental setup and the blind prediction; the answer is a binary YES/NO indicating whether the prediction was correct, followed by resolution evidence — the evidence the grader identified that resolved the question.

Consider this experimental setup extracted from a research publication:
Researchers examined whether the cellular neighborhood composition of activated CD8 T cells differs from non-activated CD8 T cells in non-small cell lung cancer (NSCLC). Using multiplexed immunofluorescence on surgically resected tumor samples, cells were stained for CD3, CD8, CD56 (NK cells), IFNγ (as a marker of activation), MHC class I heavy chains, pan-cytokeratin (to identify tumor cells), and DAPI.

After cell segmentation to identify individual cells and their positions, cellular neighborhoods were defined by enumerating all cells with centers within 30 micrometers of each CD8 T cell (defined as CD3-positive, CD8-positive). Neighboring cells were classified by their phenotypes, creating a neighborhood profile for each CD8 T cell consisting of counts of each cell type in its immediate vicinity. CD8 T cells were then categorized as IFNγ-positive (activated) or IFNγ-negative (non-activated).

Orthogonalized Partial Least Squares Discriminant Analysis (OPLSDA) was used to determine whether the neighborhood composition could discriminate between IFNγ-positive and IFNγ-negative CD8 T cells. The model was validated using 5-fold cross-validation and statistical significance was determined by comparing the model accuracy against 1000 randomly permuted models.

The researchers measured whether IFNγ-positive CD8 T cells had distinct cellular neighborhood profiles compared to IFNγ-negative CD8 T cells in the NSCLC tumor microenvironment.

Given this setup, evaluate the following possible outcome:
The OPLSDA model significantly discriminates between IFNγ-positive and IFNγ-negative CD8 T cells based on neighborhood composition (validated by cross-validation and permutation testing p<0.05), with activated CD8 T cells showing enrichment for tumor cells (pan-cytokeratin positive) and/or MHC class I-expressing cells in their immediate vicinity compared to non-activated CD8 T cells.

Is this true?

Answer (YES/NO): YES